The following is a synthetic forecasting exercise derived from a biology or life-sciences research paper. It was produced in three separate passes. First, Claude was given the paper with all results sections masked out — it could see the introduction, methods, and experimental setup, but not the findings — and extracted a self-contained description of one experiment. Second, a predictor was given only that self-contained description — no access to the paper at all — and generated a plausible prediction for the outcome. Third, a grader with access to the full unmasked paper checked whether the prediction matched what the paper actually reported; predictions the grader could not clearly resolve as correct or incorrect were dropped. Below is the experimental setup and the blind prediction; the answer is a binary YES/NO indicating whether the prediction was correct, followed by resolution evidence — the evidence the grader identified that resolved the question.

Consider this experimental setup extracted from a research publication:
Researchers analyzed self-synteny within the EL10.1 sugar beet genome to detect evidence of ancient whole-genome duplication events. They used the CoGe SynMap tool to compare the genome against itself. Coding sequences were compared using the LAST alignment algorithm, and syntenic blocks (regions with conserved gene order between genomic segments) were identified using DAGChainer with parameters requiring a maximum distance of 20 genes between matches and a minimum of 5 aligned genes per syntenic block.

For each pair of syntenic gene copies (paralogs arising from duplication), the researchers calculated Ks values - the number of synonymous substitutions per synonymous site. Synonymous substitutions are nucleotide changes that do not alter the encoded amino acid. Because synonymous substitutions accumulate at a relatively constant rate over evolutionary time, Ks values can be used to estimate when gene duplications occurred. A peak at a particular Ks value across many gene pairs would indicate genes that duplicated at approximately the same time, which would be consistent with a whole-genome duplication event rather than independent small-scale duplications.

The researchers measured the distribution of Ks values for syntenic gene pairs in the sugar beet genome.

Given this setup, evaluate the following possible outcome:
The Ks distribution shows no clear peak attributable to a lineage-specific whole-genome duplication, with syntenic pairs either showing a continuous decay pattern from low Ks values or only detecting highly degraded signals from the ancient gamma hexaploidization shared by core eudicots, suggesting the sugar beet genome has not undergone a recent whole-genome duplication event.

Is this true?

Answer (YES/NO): YES